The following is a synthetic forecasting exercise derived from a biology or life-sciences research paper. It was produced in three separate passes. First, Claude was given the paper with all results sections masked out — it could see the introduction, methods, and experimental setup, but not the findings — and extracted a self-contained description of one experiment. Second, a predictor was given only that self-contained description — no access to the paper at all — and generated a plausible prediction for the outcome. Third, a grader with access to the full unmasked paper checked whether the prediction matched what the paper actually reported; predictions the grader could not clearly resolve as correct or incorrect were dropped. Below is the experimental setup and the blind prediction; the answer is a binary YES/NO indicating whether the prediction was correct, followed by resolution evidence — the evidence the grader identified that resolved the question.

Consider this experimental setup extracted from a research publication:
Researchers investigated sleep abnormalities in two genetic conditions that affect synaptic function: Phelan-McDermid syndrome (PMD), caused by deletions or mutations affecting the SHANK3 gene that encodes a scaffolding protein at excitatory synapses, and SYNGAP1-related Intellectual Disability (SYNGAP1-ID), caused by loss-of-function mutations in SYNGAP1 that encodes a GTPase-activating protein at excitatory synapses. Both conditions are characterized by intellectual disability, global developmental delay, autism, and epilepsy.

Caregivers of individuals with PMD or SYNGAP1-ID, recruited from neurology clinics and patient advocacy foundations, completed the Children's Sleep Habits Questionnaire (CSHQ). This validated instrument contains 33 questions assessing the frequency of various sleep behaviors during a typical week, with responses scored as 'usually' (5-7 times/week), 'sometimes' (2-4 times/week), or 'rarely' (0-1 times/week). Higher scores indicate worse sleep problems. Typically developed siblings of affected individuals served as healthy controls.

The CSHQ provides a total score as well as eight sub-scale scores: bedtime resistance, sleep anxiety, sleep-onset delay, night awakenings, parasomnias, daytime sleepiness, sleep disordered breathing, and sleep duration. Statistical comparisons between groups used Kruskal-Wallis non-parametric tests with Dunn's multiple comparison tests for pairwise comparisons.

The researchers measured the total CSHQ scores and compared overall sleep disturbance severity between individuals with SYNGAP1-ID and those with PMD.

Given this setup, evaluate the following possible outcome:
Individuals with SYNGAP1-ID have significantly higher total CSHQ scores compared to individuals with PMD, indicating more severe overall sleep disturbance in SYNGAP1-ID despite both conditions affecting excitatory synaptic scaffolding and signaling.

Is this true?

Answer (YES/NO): YES